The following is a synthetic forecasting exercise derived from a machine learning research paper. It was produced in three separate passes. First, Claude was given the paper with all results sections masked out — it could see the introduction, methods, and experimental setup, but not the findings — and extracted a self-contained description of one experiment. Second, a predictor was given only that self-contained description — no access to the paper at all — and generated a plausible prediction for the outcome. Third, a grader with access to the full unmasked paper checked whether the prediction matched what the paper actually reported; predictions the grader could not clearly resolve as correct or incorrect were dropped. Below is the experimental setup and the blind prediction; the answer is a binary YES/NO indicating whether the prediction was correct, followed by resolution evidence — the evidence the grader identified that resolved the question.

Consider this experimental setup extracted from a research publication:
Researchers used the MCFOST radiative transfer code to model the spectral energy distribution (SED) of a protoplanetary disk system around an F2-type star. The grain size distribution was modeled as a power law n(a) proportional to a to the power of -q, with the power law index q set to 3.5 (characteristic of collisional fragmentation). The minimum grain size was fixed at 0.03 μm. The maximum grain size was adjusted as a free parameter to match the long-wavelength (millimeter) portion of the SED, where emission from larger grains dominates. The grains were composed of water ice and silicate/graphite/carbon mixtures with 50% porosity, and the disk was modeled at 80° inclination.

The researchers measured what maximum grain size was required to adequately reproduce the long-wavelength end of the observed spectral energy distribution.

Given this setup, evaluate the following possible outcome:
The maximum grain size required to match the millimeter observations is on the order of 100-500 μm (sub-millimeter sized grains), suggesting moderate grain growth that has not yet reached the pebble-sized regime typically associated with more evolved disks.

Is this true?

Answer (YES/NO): NO